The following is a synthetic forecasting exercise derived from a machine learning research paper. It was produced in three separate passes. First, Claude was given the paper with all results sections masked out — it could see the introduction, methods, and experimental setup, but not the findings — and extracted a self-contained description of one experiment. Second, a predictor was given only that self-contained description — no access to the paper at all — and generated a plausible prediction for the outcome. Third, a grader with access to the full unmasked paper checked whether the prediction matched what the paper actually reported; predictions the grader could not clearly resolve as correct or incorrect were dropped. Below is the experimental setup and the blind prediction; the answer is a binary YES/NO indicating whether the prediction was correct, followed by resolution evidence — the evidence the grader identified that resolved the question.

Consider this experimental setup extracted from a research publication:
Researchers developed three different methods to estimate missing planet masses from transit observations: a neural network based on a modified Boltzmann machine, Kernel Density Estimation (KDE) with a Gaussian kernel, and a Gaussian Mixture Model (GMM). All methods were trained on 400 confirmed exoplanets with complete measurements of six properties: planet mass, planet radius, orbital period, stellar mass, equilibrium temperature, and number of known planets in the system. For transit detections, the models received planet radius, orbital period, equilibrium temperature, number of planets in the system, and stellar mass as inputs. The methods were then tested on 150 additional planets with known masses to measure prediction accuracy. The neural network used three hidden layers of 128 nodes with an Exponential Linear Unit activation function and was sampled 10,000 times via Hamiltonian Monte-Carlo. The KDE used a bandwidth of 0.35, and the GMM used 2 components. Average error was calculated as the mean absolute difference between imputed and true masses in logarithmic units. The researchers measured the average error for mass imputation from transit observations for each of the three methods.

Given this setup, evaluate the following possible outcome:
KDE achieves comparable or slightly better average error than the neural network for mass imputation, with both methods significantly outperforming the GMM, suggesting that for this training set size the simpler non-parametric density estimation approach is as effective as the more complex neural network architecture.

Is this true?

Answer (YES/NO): NO